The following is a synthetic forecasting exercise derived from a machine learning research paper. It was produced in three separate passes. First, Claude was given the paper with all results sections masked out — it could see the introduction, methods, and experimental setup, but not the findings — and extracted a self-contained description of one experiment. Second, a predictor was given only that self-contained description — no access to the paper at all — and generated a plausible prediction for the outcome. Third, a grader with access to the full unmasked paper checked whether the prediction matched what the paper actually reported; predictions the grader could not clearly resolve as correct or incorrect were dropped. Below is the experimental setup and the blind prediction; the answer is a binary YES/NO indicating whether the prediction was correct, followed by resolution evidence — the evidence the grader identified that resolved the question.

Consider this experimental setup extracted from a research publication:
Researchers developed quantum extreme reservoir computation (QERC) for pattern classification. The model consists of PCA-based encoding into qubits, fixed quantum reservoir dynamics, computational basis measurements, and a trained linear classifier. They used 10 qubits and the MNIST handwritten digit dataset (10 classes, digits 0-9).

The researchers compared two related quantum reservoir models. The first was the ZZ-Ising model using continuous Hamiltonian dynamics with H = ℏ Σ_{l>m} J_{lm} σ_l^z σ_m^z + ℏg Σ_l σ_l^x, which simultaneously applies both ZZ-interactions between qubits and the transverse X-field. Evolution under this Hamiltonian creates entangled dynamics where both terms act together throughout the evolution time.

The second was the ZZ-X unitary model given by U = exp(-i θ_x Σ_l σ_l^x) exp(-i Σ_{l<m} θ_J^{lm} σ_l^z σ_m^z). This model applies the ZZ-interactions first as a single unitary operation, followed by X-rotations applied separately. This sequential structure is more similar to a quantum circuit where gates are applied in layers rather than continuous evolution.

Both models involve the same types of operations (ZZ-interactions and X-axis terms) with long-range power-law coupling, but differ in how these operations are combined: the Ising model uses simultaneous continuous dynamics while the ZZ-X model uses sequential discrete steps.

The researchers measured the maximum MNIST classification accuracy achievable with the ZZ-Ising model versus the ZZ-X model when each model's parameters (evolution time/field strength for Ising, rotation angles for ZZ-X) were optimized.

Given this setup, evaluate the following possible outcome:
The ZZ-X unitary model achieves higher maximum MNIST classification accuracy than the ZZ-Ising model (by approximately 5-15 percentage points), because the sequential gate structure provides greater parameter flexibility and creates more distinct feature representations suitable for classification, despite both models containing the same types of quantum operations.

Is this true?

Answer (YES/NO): NO